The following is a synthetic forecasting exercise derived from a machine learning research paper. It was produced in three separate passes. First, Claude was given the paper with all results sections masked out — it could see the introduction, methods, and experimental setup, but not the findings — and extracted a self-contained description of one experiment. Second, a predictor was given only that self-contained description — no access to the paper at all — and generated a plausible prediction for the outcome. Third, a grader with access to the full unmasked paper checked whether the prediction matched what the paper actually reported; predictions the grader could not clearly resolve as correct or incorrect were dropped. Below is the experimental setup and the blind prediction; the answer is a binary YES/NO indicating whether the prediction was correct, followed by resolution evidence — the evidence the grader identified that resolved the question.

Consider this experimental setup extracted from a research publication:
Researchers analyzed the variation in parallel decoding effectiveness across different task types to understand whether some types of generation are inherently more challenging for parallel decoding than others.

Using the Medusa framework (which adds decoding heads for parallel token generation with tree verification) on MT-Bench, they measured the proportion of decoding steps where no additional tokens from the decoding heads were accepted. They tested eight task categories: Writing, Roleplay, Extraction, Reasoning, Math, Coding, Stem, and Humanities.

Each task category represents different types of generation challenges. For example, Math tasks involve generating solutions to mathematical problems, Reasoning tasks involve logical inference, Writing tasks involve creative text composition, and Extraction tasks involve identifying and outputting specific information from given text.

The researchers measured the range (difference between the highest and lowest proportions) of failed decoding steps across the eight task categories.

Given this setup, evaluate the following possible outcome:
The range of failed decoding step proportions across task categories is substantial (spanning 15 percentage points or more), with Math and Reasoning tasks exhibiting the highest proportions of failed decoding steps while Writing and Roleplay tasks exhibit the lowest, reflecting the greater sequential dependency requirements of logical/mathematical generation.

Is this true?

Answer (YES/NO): NO